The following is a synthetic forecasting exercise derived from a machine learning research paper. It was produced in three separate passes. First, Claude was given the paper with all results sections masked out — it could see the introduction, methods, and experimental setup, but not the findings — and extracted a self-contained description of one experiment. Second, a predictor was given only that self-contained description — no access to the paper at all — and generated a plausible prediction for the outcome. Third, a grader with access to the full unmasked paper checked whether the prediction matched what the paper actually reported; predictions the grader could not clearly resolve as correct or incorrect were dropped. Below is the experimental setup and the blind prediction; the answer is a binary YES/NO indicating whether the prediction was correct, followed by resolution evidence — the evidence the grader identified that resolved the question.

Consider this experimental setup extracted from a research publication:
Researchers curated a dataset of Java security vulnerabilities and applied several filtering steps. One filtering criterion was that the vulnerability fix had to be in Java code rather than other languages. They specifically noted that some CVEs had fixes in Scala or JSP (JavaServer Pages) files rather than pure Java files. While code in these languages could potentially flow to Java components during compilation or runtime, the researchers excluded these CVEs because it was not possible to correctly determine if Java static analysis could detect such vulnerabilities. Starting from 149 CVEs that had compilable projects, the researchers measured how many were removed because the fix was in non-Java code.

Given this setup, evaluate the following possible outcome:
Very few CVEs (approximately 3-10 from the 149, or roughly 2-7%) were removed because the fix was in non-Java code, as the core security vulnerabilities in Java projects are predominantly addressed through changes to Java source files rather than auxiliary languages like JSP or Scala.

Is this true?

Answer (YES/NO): YES